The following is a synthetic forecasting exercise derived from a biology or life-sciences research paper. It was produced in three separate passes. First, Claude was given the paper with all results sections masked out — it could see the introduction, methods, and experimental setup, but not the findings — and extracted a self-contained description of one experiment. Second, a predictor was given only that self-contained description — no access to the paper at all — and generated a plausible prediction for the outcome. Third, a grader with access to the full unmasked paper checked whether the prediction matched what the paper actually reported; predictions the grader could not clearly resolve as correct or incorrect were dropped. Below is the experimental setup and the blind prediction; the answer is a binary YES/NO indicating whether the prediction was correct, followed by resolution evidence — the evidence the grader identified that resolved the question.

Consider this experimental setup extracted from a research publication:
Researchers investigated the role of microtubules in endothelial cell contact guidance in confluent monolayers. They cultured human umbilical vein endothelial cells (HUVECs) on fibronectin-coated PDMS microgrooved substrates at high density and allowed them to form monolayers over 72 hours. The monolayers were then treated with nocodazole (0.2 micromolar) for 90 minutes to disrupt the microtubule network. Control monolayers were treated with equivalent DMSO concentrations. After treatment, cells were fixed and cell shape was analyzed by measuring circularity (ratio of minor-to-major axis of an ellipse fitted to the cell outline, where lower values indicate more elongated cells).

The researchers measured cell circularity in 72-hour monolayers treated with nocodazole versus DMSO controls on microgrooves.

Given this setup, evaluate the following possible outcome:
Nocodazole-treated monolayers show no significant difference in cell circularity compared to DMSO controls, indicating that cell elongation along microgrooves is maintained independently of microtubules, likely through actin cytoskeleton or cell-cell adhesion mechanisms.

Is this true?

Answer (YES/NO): NO